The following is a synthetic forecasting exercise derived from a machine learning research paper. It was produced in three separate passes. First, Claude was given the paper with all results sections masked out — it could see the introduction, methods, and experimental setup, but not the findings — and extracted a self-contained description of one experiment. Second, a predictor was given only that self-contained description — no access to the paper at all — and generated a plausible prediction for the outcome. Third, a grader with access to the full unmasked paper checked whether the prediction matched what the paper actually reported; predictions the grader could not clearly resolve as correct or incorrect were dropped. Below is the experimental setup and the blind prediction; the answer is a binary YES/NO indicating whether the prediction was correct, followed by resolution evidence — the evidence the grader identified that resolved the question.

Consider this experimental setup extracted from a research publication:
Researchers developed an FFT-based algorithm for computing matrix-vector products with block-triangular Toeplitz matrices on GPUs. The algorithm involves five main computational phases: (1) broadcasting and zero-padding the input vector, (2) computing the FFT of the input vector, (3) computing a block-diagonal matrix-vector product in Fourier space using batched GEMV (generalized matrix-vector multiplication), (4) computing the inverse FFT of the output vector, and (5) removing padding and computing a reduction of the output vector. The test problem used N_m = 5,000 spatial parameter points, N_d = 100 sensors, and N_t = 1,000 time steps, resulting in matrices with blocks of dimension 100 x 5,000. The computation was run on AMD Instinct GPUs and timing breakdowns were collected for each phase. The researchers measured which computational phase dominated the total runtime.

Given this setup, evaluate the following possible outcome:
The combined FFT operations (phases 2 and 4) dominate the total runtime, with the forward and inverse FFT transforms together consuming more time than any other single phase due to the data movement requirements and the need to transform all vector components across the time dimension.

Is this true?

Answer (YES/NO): NO